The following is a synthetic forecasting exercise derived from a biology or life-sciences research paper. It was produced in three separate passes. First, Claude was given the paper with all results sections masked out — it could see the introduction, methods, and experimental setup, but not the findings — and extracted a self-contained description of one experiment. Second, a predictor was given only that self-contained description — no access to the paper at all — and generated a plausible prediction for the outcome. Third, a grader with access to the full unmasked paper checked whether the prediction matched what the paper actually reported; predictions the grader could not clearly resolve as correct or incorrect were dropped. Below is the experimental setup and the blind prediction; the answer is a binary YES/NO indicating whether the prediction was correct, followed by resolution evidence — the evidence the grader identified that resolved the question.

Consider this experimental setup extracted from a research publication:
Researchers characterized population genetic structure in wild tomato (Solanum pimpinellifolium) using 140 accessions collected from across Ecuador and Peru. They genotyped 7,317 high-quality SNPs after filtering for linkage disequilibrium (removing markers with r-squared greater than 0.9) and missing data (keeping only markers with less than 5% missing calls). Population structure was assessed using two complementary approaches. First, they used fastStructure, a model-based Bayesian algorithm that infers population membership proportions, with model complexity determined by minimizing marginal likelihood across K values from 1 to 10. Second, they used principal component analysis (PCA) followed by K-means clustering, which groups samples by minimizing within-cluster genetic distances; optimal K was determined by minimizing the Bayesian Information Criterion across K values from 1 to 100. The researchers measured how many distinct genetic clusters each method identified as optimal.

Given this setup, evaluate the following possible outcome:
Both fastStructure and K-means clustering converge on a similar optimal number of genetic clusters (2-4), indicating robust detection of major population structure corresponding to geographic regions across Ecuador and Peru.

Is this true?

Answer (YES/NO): NO